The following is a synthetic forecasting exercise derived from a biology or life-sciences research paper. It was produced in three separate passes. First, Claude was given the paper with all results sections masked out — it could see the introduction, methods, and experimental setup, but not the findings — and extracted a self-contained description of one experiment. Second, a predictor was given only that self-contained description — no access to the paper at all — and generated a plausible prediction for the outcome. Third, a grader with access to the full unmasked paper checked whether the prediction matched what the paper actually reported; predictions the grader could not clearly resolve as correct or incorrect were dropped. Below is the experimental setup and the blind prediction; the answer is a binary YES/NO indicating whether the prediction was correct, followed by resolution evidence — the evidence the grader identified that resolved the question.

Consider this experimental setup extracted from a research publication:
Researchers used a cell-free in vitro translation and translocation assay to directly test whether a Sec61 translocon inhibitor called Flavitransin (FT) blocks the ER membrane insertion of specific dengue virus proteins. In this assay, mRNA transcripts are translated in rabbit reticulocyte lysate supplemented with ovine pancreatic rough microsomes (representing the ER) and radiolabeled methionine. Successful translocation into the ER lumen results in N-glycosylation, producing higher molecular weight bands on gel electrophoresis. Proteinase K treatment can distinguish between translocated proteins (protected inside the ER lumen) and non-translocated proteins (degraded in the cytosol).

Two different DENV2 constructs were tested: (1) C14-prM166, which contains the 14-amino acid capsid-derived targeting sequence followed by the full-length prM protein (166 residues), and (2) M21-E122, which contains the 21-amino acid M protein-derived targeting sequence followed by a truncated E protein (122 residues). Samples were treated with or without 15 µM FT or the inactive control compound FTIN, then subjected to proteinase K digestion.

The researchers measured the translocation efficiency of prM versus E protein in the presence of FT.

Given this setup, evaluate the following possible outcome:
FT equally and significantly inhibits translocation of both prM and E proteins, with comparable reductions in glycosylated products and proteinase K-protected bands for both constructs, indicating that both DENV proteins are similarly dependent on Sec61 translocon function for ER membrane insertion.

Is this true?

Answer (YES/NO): NO